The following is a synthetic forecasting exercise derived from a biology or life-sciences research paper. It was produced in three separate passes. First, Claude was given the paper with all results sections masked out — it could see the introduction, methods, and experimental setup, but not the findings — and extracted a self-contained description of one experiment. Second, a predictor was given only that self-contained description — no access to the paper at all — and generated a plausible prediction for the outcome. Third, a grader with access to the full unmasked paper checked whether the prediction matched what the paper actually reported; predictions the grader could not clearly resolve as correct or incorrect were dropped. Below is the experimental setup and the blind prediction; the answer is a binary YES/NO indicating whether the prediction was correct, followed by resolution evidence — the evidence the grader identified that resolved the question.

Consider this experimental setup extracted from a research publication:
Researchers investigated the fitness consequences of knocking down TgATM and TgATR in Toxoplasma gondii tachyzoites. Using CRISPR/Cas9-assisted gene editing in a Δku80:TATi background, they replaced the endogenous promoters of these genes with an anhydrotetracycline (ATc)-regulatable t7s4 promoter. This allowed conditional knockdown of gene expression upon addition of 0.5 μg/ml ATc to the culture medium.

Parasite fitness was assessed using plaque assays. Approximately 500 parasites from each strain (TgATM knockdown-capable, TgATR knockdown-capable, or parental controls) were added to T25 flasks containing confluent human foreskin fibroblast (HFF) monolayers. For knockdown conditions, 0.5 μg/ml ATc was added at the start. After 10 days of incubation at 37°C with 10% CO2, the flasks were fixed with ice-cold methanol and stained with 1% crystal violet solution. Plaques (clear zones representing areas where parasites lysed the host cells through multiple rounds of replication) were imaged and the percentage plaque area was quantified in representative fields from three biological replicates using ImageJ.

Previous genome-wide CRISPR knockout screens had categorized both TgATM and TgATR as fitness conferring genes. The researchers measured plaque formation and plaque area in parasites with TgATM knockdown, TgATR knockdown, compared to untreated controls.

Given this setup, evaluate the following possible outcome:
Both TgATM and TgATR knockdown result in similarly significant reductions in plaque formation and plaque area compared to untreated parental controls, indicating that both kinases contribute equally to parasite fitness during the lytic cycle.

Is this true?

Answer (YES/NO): NO